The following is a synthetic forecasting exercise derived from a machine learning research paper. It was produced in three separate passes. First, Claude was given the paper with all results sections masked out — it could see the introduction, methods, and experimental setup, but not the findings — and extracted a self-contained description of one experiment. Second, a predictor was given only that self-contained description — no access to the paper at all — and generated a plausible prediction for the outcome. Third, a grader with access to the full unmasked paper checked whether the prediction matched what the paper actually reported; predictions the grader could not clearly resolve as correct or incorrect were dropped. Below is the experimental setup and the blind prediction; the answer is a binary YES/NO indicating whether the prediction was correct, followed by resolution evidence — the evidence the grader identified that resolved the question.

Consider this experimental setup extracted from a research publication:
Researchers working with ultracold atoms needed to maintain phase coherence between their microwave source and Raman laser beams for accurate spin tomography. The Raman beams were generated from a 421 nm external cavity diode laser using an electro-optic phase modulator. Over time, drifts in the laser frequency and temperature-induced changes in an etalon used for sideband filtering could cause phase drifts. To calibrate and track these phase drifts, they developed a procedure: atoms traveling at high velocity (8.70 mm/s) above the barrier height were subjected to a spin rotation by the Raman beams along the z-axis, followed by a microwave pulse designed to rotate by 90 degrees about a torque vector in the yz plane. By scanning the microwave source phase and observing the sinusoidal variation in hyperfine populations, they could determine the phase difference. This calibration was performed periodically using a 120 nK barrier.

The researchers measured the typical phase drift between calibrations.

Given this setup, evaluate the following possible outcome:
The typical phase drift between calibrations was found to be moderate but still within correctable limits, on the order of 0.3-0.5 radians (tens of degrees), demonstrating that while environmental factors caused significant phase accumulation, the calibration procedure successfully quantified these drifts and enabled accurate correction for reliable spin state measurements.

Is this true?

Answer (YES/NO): NO